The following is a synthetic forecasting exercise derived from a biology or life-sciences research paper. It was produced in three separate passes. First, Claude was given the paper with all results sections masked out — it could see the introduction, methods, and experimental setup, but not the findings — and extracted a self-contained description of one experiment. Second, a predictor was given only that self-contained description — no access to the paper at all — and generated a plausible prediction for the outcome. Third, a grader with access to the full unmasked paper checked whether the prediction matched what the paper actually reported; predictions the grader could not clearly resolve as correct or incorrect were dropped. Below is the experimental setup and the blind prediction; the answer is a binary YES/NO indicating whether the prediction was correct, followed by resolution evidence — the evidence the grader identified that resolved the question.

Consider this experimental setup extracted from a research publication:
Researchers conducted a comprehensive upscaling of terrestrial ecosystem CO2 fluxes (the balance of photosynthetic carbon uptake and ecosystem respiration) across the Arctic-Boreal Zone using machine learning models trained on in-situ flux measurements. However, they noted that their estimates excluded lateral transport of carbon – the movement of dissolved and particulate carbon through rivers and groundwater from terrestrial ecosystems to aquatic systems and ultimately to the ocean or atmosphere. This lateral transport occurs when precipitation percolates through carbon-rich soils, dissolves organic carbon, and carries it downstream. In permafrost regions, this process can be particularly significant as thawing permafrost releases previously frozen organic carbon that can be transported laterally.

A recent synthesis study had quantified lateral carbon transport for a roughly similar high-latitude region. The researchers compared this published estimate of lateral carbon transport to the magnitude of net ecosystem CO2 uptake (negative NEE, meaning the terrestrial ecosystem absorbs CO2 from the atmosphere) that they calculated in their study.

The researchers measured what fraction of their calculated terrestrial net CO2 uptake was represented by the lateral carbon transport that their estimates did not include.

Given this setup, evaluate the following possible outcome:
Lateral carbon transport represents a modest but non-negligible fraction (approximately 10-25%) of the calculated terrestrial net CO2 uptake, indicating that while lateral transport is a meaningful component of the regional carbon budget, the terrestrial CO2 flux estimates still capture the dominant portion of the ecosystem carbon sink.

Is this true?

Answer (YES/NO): YES